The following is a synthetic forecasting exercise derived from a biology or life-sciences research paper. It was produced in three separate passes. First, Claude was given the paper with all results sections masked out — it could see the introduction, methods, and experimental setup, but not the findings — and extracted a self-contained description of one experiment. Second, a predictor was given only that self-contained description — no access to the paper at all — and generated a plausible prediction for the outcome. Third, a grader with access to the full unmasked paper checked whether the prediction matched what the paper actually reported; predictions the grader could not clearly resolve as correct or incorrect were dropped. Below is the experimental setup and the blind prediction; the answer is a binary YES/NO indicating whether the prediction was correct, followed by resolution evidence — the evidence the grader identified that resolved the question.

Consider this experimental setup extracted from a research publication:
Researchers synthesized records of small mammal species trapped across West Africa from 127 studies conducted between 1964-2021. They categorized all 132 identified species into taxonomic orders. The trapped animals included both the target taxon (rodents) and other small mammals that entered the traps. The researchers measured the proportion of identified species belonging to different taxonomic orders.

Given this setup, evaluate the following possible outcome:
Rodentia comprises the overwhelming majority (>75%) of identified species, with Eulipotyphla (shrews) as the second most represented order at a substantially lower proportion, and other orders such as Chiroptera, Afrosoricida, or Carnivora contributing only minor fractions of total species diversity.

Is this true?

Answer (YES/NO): YES